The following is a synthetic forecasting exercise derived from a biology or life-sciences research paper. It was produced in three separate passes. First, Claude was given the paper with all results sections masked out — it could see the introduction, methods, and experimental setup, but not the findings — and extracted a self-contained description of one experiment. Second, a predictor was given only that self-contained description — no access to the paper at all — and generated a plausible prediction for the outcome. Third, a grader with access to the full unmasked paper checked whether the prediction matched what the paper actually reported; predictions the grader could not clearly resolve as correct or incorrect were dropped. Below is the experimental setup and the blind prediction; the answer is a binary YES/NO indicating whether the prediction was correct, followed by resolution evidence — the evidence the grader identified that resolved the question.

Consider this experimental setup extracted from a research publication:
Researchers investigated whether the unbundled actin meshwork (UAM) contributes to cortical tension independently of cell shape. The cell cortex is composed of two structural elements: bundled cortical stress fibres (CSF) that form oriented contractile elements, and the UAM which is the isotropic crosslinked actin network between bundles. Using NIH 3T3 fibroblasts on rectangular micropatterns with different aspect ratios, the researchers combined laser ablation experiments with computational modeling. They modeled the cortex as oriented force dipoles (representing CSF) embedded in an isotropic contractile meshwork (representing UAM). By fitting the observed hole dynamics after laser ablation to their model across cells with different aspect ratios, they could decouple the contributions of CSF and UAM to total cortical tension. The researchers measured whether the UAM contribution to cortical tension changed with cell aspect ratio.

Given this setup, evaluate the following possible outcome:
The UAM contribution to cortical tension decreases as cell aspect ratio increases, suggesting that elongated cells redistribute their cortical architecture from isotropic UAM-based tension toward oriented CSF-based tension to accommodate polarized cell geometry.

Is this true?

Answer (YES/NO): NO